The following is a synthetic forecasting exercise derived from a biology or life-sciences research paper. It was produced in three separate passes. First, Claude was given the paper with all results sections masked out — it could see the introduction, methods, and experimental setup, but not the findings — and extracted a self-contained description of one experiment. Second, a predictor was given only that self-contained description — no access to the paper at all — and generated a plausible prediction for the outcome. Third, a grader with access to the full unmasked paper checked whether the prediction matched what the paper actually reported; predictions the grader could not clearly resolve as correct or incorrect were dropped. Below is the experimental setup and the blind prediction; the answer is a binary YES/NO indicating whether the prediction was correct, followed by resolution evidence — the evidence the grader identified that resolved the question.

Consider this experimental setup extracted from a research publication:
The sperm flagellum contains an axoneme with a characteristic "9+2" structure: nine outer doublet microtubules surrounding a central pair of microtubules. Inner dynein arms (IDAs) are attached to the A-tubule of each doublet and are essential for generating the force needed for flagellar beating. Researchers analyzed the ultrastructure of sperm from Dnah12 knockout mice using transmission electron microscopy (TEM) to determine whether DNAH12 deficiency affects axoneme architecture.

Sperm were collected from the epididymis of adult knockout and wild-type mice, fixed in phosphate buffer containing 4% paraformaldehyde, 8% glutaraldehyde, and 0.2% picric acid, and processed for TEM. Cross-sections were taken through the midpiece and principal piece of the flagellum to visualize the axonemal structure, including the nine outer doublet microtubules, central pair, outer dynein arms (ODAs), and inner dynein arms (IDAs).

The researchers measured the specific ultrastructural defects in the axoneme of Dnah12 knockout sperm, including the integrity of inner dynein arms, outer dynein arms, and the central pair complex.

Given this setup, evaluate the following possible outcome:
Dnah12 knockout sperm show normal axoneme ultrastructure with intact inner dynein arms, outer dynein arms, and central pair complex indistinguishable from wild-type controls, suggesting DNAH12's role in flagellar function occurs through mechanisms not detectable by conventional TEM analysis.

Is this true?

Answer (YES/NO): NO